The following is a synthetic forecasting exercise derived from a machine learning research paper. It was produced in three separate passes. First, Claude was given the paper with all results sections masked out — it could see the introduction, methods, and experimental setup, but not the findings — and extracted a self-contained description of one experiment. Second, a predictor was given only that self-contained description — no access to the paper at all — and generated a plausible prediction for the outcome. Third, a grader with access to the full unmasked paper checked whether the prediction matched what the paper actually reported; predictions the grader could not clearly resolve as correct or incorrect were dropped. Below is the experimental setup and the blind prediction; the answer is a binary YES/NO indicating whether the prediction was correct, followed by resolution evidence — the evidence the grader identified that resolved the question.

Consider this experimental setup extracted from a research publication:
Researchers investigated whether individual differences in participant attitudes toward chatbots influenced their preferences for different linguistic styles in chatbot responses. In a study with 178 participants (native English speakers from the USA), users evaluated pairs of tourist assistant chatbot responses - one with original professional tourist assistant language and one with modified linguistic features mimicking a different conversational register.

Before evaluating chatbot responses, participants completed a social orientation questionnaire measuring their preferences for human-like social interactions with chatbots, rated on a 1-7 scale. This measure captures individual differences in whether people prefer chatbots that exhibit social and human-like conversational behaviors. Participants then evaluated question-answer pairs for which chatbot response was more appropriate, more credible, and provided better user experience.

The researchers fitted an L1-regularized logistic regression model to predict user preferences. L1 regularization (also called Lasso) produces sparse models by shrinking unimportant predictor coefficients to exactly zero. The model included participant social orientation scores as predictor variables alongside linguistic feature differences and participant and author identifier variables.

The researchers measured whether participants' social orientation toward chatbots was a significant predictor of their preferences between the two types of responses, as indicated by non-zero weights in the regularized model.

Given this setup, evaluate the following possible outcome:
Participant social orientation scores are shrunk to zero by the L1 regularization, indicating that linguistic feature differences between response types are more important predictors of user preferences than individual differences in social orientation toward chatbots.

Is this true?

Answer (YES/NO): YES